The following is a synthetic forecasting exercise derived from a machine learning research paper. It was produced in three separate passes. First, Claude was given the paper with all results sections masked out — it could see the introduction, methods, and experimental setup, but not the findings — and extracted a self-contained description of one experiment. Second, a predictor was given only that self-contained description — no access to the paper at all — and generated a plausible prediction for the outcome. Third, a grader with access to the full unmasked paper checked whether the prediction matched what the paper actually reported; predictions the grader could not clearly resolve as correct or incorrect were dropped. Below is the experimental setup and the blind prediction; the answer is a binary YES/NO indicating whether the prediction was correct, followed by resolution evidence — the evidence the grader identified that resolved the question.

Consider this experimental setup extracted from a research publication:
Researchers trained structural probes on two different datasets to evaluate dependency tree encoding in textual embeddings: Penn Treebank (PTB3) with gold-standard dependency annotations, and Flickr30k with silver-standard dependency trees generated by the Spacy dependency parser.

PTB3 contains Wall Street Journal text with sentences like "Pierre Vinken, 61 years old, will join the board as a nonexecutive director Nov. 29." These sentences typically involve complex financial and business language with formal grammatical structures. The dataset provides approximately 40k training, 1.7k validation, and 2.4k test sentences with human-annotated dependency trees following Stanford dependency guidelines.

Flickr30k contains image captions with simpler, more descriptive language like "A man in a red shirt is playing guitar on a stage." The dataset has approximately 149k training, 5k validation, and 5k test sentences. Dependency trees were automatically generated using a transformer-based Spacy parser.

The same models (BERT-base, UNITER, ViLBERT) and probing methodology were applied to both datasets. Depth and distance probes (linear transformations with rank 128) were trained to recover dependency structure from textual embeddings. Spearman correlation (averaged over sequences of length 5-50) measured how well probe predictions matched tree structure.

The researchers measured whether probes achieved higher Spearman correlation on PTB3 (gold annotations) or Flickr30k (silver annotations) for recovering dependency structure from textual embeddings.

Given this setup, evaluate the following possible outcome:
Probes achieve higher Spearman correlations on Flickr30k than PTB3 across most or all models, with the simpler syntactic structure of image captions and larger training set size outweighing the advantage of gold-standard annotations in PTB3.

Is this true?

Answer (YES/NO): YES